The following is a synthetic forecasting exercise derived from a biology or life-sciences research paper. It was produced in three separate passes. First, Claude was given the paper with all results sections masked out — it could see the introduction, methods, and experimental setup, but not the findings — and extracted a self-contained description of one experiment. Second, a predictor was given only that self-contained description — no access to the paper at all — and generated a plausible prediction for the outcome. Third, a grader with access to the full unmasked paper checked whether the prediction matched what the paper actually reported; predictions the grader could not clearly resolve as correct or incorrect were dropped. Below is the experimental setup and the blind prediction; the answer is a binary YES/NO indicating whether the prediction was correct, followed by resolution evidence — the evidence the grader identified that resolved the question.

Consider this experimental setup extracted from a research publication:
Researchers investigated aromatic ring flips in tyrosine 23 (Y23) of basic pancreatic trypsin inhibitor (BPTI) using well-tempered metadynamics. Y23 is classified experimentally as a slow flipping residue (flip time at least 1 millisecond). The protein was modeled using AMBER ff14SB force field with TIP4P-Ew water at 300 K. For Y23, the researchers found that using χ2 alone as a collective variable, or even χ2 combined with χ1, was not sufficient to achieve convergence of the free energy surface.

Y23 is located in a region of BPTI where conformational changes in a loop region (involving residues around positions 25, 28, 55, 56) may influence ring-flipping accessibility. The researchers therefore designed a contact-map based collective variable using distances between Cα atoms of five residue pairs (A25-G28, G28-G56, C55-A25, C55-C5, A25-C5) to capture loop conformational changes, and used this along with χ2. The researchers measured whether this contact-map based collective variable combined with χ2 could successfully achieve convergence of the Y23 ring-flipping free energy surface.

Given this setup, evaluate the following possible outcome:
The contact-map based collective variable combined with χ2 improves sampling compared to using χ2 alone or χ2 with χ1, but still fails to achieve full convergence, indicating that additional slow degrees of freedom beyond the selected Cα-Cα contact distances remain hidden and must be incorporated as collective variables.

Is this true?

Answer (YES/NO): NO